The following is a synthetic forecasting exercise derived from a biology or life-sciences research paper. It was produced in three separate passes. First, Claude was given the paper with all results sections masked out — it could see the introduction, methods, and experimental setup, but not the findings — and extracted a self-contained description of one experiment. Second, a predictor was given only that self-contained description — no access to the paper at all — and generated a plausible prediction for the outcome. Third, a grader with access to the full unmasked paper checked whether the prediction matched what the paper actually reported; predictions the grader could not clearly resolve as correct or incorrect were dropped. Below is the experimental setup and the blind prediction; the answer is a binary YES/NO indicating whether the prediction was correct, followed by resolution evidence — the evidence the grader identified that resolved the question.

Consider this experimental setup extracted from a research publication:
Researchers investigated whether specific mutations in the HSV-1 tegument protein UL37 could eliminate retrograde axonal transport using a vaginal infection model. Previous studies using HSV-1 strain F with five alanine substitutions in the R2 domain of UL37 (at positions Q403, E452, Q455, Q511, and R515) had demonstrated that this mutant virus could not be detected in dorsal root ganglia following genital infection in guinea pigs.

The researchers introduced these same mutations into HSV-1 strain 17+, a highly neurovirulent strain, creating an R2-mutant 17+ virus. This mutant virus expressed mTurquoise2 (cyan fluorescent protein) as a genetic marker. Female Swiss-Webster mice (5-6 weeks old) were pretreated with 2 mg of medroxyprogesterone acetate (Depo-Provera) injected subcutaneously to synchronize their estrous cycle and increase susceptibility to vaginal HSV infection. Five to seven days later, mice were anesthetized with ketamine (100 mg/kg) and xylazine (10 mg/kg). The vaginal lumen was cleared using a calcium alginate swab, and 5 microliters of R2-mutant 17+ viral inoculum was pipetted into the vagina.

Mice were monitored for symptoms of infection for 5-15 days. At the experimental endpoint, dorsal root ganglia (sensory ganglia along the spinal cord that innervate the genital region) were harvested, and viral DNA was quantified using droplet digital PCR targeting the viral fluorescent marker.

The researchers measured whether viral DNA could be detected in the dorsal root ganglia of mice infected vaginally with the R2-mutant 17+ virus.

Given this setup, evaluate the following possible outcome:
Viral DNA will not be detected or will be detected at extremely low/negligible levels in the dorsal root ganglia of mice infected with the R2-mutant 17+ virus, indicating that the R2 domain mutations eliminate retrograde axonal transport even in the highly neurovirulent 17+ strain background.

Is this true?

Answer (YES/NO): NO